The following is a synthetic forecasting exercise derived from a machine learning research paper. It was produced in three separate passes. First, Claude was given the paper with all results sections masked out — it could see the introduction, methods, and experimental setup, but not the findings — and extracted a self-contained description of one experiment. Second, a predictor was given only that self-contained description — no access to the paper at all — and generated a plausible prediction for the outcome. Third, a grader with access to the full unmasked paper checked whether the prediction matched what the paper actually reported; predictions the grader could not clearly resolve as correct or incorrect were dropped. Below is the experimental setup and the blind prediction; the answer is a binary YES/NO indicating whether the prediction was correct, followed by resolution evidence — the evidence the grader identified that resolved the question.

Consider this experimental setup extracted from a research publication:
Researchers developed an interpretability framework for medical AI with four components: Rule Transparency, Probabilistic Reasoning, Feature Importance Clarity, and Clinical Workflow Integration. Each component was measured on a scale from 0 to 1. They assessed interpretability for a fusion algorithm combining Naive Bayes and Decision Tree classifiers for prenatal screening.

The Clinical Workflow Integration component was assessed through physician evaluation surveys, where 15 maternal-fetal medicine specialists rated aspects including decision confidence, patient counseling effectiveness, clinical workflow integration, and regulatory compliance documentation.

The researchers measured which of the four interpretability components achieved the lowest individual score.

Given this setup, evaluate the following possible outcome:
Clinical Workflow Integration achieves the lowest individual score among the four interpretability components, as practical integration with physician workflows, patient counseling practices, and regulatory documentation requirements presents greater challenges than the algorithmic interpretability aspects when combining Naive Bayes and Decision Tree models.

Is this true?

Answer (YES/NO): YES